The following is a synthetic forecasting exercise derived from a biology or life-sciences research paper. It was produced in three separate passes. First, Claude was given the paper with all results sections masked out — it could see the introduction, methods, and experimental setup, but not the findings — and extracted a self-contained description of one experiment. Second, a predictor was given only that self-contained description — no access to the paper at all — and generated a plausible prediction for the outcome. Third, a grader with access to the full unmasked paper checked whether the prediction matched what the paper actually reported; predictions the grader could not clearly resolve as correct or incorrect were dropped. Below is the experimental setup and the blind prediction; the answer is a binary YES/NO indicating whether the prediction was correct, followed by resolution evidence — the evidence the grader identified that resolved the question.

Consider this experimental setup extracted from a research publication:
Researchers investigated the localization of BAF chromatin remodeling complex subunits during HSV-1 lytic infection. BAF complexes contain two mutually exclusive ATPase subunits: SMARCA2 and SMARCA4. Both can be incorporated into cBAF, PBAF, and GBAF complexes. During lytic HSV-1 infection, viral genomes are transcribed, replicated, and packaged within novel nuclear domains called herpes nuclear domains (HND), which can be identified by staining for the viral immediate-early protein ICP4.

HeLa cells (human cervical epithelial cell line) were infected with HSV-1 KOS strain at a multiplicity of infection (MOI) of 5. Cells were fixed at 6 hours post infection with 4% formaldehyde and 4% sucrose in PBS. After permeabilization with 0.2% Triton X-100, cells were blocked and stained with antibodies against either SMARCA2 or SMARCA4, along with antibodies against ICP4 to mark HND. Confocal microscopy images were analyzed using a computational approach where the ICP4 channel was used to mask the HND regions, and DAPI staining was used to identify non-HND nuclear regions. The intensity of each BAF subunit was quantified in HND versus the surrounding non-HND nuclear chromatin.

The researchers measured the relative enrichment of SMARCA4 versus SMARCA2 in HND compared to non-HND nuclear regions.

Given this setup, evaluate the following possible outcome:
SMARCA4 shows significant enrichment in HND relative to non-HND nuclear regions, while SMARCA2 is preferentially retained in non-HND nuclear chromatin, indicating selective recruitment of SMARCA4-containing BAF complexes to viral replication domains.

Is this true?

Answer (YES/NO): NO